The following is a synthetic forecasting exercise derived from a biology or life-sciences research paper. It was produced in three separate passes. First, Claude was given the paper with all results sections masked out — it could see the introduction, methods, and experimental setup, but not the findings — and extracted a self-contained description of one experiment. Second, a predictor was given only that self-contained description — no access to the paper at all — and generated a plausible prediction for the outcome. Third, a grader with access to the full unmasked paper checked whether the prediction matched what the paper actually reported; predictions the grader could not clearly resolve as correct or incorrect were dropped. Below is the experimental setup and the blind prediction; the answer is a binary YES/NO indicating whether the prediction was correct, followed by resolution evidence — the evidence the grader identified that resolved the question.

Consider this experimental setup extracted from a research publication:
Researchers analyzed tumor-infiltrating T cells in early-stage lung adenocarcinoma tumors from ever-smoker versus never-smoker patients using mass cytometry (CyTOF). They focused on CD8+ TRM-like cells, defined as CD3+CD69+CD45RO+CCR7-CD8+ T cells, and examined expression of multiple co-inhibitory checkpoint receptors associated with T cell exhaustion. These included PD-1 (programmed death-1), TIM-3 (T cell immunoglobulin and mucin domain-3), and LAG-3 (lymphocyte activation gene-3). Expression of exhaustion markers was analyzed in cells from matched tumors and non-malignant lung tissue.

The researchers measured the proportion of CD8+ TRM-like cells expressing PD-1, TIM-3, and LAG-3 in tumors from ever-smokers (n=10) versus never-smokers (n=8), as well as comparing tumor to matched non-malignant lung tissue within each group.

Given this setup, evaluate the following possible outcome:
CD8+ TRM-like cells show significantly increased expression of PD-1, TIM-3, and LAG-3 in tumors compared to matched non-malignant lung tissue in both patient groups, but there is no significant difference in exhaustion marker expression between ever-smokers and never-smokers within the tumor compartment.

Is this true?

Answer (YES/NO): NO